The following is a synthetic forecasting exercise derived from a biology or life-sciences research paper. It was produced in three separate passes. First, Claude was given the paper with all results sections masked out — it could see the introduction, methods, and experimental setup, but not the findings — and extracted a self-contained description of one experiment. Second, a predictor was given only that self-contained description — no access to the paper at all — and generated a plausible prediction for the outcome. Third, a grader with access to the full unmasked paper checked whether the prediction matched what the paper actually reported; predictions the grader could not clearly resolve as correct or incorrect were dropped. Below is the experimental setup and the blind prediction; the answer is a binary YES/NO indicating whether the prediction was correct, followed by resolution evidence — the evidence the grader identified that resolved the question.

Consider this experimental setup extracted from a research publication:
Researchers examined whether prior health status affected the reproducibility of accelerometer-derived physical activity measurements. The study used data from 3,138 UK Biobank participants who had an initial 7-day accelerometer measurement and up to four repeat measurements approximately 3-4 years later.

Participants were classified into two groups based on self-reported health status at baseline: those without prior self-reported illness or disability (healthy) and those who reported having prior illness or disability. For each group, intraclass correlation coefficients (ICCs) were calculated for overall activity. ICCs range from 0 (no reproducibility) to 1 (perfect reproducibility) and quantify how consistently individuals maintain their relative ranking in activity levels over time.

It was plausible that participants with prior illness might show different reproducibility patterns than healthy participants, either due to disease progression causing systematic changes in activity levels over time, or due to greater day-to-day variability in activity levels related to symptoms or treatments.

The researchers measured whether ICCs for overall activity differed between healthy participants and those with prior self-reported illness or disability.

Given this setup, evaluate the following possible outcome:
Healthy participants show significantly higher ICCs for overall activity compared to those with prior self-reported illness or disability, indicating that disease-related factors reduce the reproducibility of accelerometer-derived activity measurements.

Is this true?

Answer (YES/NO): NO